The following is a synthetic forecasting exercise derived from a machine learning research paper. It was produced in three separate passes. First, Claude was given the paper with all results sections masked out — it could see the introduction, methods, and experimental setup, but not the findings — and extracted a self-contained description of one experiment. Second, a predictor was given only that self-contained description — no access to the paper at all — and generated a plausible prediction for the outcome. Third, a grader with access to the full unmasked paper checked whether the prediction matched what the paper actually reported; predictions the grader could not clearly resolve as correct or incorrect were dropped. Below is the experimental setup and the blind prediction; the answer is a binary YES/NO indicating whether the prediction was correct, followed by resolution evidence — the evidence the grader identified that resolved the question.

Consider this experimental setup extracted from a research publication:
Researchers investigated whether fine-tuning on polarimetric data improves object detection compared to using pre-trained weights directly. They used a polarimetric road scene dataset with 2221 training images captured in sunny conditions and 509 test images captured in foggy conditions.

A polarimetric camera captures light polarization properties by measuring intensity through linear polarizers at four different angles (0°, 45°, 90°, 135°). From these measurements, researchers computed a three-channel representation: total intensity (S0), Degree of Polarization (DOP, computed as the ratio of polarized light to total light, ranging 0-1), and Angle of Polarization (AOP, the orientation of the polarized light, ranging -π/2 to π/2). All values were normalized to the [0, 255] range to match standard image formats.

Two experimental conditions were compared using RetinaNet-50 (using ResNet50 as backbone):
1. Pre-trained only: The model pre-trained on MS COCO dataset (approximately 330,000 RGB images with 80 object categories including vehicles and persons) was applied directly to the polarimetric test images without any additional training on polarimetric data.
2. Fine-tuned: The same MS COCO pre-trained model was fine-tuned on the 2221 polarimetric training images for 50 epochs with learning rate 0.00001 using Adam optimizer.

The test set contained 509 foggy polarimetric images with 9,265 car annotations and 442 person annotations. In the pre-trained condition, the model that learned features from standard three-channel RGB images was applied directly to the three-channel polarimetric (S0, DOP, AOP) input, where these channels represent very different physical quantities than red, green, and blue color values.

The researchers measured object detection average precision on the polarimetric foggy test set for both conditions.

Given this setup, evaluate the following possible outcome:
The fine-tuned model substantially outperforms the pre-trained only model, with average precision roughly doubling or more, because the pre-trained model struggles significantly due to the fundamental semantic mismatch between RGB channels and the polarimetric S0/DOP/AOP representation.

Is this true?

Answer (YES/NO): YES